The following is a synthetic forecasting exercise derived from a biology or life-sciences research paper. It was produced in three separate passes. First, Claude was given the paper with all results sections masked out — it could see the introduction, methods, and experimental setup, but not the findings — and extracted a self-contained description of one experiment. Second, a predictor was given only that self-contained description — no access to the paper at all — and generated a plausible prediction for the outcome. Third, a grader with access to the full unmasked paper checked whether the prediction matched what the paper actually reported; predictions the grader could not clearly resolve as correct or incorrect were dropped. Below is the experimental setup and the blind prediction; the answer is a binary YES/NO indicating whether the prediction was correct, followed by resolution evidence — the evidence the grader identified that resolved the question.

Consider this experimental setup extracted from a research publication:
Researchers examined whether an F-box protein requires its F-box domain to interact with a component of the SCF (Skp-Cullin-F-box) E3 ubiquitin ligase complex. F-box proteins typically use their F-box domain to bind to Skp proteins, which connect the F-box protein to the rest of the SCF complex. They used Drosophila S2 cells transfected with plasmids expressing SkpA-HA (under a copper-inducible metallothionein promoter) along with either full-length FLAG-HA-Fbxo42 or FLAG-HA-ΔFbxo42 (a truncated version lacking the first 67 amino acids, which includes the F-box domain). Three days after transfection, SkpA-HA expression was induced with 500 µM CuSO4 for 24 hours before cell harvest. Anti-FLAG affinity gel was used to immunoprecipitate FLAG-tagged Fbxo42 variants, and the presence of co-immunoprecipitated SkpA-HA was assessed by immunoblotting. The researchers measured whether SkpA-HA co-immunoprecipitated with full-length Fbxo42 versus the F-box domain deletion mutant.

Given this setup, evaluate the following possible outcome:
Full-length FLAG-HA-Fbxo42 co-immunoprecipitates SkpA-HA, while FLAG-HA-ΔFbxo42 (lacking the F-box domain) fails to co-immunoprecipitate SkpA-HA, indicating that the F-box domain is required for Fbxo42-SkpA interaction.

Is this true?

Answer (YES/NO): YES